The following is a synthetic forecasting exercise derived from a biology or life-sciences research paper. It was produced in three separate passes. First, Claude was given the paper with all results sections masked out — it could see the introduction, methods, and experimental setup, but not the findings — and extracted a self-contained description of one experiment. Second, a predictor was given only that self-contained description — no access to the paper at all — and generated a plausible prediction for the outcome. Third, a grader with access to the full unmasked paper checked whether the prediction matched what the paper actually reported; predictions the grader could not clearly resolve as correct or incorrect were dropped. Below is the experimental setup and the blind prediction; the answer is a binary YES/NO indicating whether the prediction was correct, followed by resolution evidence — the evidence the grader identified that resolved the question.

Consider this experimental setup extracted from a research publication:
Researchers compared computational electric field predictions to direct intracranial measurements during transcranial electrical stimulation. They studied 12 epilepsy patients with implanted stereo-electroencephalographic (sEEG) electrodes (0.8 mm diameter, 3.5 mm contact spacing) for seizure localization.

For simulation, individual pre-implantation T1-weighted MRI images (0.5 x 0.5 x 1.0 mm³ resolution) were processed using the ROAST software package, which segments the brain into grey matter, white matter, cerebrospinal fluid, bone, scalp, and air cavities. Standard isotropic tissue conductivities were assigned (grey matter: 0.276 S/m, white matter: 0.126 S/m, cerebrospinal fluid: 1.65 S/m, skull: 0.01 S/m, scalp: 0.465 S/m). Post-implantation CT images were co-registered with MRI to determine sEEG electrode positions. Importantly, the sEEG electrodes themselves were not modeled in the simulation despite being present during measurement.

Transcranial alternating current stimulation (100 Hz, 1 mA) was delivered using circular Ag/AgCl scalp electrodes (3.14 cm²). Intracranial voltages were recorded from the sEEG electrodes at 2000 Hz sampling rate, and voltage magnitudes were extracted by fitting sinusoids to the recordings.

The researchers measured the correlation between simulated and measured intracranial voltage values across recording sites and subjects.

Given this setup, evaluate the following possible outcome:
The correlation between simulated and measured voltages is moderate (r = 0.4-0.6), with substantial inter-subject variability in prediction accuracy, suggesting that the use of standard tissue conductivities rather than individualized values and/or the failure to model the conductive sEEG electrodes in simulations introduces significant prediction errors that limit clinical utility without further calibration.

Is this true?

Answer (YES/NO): NO